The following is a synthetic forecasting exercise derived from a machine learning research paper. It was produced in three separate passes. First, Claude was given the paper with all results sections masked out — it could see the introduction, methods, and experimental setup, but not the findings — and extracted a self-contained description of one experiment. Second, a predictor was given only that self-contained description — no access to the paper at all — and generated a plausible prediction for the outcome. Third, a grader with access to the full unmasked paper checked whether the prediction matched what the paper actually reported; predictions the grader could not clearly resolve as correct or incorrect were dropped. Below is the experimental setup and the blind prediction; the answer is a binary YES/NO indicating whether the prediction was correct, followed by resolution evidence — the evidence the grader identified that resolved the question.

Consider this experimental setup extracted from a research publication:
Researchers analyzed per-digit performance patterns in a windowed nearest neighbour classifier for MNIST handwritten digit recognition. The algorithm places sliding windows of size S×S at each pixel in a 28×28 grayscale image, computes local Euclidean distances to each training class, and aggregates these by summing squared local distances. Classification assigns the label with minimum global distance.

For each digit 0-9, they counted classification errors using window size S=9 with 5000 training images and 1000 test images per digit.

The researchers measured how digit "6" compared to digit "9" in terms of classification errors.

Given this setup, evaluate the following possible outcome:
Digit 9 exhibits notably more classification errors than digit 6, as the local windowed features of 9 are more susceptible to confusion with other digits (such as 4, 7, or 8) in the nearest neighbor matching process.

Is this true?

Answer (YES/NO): YES